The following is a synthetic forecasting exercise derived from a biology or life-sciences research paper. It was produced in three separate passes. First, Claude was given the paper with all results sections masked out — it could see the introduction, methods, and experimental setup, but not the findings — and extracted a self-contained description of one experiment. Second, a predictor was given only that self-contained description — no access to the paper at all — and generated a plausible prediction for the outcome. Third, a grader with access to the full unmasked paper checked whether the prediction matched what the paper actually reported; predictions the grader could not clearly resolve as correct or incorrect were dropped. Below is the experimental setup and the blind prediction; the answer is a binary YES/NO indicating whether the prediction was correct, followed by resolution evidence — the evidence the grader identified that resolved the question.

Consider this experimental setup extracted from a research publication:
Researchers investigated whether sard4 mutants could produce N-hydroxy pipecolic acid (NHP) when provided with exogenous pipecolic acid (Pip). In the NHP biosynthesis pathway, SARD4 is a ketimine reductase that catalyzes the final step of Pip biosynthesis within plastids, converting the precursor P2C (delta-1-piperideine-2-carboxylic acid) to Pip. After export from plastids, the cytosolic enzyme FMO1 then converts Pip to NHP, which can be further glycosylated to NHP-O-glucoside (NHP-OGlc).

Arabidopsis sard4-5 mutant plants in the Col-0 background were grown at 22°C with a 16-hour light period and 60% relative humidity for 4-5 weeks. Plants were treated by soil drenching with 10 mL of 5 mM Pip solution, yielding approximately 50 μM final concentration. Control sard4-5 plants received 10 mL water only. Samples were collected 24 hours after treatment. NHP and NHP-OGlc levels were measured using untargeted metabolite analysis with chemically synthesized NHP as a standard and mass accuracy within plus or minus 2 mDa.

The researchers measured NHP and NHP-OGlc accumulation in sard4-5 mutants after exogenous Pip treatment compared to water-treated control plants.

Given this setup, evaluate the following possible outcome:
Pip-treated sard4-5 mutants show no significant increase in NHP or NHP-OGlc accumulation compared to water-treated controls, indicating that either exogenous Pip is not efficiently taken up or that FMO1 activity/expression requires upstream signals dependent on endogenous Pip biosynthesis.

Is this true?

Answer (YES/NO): NO